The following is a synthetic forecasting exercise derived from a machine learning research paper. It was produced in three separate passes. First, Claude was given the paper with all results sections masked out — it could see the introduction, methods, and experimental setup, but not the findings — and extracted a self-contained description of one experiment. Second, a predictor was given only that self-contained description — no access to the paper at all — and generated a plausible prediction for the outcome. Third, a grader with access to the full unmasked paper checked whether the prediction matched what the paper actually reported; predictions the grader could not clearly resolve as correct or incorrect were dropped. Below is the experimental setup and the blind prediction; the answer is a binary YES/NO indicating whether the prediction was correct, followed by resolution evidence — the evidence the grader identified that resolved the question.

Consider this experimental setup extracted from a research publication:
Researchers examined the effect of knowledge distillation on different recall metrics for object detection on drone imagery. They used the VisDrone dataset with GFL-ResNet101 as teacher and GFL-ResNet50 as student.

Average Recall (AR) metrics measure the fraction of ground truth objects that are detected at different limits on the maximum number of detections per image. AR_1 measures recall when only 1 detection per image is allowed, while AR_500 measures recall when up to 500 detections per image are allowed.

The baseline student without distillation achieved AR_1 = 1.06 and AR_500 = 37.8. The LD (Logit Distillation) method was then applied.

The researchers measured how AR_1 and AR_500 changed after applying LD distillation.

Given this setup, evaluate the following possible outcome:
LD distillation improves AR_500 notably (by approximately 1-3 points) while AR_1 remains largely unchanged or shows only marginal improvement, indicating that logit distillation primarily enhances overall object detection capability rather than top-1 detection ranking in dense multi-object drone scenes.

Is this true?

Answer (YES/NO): NO